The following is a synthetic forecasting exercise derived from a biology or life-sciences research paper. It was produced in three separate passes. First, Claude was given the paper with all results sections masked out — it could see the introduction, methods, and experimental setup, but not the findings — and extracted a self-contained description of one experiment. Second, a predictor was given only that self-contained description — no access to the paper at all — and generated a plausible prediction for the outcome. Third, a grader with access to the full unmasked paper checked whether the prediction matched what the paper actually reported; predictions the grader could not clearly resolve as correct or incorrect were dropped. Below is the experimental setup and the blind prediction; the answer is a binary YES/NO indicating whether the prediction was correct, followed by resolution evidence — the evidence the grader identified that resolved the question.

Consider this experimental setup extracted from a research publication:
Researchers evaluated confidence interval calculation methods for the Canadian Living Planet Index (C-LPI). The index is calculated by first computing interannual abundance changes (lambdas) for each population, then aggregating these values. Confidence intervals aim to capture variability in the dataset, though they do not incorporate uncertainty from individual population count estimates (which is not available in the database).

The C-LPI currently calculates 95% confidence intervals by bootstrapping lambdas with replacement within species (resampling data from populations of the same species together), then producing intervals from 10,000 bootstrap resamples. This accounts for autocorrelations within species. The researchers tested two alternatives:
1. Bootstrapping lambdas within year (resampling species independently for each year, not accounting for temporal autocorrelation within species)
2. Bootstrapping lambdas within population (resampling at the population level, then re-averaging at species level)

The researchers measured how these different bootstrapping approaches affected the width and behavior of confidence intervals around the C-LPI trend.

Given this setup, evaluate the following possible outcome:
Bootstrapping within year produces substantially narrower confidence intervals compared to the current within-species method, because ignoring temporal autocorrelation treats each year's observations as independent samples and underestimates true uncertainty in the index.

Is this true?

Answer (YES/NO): YES